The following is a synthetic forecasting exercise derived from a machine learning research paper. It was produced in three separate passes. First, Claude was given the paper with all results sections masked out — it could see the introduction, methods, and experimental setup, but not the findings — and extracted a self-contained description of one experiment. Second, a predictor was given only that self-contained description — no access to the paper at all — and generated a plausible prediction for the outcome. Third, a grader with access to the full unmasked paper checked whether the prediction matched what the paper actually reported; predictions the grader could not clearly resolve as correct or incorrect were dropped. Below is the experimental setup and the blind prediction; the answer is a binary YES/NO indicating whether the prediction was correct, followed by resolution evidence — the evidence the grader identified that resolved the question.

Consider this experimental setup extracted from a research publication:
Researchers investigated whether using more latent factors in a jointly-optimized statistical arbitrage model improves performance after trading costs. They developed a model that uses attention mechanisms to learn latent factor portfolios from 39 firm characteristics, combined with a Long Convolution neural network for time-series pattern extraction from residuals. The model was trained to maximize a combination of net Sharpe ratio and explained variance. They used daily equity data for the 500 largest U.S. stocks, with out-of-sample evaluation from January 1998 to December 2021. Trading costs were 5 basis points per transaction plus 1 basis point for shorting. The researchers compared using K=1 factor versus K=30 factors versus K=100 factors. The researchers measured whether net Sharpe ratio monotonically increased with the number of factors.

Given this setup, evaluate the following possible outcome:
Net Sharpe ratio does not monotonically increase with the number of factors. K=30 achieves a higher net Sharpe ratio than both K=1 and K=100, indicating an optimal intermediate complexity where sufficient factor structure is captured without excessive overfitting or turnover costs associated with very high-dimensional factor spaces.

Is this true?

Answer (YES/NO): YES